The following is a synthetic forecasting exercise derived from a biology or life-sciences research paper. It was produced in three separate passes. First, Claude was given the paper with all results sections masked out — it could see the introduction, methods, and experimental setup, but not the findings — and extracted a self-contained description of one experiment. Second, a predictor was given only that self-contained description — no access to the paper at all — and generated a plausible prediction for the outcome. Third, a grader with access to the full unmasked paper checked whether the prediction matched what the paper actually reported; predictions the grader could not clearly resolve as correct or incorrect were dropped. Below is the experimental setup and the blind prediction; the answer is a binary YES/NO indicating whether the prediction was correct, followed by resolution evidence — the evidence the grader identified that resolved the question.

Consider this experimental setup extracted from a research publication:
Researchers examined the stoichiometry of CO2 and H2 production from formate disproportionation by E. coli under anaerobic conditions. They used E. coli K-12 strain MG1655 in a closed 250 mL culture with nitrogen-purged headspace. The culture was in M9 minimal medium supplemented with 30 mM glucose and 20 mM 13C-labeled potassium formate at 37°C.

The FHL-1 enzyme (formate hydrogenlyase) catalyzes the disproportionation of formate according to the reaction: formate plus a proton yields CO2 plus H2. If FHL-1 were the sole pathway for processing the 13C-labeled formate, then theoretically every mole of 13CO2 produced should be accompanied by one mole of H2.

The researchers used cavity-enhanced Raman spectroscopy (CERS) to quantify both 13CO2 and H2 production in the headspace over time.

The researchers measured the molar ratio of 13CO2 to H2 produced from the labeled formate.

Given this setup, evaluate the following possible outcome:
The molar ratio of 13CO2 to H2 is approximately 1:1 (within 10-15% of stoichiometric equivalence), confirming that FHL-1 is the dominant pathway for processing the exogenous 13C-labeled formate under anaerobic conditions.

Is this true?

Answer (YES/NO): YES